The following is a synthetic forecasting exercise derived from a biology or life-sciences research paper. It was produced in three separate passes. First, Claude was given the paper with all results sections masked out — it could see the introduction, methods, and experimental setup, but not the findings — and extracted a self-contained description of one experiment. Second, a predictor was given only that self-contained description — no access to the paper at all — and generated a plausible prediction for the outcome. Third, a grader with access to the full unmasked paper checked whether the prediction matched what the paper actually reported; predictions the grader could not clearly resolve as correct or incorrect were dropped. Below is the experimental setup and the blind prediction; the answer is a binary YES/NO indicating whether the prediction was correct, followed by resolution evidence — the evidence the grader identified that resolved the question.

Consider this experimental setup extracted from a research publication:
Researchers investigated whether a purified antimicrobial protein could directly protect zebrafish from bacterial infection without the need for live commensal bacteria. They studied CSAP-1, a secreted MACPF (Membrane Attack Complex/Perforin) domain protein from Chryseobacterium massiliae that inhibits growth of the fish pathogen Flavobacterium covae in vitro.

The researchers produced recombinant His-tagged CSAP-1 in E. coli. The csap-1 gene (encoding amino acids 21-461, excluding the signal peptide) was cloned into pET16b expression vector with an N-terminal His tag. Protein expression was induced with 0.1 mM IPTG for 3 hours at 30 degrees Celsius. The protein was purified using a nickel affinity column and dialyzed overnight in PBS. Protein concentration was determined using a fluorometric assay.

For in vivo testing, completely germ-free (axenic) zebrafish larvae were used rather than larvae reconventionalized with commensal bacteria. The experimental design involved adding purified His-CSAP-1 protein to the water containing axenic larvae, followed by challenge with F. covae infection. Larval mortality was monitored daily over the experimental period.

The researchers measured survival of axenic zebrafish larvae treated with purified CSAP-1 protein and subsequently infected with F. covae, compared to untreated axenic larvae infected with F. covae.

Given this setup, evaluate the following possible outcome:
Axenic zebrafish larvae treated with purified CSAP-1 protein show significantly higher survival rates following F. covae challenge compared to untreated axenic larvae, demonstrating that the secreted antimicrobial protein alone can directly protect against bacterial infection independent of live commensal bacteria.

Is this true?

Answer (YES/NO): YES